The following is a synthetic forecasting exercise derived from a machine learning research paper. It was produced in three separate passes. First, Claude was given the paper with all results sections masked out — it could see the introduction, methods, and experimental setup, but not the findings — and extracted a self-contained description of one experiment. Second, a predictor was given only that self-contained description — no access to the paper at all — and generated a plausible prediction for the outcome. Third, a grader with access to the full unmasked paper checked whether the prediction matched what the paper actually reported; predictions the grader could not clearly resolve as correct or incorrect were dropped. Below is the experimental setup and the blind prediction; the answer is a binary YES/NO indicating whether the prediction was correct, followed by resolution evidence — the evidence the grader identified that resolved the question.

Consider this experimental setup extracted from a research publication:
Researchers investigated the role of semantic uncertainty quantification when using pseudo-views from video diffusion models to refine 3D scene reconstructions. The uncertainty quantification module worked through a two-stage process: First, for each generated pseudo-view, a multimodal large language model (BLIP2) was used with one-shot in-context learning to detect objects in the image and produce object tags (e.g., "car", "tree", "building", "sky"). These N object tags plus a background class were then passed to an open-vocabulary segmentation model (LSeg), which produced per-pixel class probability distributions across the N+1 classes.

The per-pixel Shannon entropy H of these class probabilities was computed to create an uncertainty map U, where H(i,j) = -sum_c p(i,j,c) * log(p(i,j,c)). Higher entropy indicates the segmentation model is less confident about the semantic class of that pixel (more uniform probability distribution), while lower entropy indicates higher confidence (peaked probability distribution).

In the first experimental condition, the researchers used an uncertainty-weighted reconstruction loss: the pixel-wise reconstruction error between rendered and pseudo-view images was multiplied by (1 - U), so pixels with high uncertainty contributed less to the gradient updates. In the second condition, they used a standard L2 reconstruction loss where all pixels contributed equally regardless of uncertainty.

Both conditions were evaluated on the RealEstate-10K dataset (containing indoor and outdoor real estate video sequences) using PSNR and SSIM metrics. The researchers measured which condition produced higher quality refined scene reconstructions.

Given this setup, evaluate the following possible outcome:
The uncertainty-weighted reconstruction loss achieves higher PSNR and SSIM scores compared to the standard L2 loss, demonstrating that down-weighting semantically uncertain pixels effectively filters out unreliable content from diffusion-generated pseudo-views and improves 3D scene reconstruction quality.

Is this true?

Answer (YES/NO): YES